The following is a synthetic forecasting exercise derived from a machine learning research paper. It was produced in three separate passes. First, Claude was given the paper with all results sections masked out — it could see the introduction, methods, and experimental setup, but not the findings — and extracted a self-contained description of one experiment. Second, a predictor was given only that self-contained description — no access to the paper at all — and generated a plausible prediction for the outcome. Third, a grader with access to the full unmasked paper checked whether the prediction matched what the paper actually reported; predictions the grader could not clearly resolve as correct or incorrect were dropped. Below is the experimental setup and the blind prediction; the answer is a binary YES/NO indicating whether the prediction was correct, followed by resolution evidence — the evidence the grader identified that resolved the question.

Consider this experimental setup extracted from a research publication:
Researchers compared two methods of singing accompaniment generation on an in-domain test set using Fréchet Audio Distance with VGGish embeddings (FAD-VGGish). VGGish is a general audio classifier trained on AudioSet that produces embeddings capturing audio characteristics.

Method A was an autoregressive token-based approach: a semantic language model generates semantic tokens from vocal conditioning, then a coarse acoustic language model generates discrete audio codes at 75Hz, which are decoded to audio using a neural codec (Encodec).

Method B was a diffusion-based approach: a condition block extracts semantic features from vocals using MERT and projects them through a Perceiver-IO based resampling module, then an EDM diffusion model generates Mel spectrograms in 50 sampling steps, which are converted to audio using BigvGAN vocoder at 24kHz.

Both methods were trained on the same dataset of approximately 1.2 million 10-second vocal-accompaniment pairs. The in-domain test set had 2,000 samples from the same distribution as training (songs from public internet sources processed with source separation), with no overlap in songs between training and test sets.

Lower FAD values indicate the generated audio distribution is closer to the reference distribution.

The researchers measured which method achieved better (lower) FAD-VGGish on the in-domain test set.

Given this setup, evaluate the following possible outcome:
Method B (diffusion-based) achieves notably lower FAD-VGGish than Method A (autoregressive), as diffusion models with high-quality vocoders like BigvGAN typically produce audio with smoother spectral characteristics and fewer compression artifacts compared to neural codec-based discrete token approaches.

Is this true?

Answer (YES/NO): NO